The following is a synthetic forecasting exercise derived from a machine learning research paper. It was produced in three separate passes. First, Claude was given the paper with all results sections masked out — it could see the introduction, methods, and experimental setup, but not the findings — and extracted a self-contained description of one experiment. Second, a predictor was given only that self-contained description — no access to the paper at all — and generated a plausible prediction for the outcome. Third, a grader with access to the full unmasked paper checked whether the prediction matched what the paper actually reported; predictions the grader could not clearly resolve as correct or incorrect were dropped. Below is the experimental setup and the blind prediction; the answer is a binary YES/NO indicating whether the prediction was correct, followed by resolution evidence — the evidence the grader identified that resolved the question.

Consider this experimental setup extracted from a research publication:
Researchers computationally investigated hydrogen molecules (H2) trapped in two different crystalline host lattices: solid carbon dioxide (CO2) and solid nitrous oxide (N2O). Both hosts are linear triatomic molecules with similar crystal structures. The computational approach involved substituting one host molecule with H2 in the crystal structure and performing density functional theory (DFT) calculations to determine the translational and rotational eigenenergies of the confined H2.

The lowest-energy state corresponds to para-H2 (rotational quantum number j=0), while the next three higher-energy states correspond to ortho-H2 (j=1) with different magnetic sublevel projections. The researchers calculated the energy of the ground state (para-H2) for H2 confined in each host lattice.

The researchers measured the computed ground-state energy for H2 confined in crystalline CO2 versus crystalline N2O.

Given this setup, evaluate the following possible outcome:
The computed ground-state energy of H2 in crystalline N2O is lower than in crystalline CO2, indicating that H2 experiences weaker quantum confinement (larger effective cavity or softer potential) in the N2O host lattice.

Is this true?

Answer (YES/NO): YES